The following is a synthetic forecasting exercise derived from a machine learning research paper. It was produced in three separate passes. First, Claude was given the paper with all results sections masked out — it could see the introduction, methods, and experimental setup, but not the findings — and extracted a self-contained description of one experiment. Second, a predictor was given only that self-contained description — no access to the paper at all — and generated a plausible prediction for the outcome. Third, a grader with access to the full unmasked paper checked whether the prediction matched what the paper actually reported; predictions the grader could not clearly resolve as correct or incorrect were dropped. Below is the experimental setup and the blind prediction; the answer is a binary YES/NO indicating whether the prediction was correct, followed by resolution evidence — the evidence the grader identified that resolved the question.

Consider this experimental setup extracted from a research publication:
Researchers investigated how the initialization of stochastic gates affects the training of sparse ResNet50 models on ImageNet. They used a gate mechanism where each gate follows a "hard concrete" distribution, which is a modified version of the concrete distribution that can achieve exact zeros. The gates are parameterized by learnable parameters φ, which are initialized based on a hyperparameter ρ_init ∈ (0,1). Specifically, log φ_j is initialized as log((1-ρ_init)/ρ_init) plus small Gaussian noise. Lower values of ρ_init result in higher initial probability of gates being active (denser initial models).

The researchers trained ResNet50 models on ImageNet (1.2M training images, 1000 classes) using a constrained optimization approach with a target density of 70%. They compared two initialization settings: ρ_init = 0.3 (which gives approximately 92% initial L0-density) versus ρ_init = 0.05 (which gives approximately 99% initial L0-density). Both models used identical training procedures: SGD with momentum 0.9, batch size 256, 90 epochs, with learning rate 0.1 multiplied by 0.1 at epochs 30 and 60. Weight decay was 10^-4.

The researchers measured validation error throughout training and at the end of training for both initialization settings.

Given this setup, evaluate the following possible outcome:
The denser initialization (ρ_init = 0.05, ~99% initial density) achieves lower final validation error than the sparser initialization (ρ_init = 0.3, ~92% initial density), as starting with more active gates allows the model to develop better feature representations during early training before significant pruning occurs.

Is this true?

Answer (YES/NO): YES